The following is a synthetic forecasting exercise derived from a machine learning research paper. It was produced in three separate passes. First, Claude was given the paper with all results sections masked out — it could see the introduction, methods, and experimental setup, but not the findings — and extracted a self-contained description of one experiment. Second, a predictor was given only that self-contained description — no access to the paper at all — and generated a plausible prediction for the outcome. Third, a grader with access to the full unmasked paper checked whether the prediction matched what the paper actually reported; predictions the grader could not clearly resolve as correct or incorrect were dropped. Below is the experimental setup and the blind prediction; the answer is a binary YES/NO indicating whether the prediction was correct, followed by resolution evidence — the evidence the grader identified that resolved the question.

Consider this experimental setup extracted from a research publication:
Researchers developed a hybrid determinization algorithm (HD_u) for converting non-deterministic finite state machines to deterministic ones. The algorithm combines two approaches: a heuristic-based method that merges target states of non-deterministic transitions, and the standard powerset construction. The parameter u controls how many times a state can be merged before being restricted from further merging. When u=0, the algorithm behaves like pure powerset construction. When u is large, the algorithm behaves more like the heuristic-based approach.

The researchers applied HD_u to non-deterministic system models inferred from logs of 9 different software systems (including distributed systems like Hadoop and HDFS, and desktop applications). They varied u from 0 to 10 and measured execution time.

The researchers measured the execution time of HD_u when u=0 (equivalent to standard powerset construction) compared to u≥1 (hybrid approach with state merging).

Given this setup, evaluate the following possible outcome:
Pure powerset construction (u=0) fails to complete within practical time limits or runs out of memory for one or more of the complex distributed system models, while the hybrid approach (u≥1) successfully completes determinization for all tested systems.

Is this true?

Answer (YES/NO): NO